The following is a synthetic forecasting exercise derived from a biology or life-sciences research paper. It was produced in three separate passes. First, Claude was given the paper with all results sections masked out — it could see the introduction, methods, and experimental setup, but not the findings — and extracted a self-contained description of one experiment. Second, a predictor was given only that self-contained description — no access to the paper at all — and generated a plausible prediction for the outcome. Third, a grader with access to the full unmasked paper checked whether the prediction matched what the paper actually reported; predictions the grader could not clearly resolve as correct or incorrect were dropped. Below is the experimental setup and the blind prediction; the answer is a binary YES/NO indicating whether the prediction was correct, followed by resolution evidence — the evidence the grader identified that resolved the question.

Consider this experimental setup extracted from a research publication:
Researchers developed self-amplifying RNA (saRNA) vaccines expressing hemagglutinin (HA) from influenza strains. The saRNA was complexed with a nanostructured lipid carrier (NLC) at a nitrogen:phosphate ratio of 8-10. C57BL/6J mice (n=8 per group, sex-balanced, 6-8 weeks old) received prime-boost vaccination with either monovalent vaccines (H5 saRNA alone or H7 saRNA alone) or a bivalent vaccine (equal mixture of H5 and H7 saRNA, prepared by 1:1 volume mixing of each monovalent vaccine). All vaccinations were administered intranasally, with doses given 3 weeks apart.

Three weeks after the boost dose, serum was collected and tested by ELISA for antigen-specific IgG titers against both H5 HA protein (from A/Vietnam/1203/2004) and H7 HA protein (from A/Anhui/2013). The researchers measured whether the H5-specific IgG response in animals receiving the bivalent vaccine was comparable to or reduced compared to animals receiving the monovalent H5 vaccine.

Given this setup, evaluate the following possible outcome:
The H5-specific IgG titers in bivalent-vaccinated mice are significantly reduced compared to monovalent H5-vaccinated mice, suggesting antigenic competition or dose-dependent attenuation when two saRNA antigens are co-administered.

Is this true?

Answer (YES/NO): NO